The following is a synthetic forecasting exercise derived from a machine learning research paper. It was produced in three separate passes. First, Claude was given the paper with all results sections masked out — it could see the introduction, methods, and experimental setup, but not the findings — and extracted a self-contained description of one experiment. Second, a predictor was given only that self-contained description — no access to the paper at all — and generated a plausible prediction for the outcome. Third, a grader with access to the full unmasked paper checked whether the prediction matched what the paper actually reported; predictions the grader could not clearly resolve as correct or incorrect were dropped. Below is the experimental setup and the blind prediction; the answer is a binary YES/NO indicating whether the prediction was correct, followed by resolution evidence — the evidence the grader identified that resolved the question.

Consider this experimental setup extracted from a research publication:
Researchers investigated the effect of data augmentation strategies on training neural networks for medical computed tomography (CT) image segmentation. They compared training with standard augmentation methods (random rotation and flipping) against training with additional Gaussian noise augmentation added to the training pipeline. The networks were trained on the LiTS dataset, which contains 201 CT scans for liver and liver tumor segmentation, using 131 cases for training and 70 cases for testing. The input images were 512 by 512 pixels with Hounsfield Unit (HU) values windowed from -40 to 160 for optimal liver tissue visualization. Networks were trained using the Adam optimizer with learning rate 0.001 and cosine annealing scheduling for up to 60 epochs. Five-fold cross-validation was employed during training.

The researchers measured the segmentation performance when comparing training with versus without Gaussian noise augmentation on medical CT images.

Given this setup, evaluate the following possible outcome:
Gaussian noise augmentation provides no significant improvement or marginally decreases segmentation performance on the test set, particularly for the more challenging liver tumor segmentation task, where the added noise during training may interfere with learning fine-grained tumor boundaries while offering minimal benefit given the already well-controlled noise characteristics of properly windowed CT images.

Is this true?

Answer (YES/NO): YES